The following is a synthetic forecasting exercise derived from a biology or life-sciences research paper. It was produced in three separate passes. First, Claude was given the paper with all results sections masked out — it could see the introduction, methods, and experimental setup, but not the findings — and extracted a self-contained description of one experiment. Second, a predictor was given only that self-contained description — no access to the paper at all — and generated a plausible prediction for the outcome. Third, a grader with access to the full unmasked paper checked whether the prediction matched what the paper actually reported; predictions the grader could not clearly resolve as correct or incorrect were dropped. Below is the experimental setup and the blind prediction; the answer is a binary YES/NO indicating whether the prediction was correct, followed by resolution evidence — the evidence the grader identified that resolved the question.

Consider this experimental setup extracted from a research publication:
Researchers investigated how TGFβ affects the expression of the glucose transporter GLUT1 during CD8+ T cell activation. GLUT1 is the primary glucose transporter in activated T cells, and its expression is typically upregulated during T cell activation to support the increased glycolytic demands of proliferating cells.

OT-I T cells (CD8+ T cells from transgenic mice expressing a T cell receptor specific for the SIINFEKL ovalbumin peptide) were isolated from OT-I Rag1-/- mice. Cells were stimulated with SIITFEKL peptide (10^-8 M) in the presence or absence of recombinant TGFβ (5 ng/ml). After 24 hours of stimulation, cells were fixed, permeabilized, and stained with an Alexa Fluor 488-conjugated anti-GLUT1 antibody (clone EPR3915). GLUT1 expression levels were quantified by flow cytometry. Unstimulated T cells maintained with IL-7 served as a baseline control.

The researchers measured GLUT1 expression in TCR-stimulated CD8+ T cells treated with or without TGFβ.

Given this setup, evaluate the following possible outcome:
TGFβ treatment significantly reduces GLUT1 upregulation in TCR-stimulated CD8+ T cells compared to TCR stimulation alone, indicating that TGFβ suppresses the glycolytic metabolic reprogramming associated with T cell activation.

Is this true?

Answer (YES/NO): YES